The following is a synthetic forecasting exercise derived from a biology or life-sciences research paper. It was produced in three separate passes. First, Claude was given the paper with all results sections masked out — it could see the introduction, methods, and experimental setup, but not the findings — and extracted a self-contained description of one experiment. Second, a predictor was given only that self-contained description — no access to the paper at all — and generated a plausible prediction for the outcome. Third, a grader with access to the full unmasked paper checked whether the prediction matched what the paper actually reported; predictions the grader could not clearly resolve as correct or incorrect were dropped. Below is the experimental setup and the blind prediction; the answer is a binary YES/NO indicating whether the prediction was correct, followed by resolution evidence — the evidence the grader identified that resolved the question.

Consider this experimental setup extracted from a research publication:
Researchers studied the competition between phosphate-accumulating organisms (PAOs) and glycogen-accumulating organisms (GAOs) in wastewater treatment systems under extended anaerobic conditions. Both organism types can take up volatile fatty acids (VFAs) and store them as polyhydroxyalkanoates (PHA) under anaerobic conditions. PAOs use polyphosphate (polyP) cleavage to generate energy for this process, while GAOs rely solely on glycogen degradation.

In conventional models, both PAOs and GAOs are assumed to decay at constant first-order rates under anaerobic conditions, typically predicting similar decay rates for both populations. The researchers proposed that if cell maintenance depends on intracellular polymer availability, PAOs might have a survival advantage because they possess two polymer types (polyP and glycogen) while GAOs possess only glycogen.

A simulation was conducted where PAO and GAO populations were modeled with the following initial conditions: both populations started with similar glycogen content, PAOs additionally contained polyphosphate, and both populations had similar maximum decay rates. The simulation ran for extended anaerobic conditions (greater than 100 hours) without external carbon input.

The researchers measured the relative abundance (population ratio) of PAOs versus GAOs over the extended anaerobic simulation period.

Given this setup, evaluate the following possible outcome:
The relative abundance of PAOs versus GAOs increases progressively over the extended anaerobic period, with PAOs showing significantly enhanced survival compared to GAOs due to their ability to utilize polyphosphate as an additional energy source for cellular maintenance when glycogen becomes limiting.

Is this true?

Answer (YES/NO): YES